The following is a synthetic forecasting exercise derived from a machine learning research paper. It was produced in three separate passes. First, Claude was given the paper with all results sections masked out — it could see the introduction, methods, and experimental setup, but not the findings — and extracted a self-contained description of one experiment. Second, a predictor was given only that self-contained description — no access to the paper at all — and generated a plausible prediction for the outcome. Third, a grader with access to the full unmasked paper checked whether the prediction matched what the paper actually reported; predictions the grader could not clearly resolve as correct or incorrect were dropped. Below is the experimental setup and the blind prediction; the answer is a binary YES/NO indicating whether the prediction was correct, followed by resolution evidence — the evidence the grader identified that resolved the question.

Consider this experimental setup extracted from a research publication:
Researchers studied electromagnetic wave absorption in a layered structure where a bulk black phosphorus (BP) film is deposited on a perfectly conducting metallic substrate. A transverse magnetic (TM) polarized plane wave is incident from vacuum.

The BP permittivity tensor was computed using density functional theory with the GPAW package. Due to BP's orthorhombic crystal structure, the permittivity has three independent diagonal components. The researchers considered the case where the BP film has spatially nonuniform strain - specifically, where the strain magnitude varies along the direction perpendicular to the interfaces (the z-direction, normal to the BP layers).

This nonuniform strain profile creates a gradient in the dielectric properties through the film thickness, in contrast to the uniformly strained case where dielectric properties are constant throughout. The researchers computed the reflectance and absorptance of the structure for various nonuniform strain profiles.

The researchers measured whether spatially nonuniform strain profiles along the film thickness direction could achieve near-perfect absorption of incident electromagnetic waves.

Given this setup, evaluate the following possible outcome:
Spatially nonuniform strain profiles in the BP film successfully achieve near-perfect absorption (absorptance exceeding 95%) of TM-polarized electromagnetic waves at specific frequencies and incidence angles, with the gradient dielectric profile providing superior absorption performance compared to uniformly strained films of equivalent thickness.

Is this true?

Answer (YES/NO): NO